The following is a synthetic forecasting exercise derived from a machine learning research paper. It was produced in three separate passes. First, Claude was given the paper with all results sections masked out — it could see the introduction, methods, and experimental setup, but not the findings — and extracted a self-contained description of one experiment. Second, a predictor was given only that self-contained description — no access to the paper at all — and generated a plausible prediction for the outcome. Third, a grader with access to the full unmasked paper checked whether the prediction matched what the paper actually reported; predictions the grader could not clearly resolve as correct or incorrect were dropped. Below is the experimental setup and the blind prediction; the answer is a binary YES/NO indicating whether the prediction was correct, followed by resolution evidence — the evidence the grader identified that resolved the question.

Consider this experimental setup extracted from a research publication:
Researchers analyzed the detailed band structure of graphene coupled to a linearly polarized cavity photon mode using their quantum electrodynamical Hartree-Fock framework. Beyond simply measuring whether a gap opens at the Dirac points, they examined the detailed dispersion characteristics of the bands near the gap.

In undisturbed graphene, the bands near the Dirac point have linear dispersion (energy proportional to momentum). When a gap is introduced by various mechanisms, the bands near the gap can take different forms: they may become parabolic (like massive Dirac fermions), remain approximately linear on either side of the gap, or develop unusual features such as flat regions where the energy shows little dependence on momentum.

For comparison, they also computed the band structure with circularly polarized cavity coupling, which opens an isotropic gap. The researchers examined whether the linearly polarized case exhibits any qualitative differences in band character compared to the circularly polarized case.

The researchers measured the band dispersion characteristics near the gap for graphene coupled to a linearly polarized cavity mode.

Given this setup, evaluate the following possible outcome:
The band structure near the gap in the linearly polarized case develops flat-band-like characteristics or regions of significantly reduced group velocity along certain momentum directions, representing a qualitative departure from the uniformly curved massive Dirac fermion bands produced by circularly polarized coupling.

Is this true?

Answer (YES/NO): YES